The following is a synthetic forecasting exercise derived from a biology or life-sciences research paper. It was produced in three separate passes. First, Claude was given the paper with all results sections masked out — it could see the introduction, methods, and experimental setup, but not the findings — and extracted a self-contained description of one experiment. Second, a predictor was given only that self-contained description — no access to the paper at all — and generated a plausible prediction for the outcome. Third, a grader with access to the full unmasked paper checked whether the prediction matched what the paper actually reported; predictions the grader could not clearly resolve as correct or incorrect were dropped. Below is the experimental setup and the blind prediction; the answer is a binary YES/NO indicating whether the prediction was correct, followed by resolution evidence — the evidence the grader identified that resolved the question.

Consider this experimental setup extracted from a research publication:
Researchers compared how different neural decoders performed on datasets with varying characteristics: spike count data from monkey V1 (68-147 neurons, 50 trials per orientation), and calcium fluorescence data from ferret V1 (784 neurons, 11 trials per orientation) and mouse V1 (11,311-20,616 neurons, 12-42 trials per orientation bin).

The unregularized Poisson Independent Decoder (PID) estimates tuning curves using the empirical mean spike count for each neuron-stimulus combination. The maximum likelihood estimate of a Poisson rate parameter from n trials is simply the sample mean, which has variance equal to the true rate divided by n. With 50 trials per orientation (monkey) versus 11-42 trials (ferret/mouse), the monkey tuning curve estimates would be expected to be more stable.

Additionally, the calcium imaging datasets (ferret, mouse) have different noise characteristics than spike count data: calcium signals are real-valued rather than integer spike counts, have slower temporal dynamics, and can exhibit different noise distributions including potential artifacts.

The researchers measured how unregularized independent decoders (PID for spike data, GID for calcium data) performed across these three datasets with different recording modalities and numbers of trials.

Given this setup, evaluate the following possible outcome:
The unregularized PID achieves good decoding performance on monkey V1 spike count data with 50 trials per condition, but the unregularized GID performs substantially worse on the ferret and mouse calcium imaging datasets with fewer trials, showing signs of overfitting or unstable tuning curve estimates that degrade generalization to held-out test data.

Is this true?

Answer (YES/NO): NO